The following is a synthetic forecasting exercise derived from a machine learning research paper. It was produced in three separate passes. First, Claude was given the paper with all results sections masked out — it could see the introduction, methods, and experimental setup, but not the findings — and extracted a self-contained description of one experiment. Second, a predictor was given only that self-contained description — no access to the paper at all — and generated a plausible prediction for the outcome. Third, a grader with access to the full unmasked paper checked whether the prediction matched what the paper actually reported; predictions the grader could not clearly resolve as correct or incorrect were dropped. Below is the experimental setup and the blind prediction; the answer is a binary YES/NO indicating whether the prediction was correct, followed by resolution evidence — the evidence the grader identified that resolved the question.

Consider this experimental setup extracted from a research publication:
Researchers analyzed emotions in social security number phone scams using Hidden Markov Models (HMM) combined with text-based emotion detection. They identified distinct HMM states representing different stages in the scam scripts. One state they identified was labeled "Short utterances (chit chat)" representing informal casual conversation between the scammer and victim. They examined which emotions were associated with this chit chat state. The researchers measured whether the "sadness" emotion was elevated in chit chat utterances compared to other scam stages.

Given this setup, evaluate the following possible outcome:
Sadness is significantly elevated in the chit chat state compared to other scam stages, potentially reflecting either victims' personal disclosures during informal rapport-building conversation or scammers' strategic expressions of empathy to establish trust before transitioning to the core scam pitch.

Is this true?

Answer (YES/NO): YES